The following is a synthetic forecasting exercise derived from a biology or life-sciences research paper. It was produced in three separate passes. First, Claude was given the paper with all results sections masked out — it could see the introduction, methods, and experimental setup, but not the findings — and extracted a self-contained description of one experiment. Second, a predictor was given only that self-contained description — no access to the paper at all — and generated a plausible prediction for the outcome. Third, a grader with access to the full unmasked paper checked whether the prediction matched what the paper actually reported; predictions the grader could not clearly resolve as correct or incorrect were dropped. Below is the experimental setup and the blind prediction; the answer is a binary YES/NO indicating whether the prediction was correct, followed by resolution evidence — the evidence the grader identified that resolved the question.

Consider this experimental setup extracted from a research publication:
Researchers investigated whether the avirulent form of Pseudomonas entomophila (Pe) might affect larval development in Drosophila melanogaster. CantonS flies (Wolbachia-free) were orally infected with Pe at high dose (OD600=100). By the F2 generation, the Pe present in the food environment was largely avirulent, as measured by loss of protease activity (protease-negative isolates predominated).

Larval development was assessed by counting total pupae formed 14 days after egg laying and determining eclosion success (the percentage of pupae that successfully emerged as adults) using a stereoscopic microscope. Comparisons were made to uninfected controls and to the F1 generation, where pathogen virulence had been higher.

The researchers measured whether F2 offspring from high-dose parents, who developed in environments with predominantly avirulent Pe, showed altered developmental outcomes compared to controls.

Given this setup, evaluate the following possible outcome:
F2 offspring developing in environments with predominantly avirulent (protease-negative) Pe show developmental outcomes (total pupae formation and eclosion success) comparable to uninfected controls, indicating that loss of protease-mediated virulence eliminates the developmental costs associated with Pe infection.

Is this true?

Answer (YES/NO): NO